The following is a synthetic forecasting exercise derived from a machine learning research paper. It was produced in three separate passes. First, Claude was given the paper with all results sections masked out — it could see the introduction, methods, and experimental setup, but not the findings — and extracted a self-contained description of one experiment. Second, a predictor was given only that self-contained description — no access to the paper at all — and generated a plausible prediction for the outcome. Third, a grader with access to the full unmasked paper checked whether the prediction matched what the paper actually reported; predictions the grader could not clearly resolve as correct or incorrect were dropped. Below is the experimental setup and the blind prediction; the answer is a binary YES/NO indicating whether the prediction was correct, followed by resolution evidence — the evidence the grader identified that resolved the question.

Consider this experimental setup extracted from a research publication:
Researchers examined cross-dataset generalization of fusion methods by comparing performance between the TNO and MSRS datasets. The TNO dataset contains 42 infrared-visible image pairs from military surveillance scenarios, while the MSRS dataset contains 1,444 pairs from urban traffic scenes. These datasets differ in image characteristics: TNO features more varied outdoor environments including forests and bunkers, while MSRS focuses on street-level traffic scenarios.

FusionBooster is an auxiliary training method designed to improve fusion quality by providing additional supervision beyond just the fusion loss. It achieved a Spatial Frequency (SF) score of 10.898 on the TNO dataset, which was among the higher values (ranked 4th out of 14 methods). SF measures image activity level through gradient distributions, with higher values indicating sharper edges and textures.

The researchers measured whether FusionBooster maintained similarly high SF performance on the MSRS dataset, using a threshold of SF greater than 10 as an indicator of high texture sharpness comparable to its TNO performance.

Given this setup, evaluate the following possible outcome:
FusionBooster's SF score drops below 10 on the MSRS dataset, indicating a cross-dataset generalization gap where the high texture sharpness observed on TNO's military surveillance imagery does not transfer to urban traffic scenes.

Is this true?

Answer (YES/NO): YES